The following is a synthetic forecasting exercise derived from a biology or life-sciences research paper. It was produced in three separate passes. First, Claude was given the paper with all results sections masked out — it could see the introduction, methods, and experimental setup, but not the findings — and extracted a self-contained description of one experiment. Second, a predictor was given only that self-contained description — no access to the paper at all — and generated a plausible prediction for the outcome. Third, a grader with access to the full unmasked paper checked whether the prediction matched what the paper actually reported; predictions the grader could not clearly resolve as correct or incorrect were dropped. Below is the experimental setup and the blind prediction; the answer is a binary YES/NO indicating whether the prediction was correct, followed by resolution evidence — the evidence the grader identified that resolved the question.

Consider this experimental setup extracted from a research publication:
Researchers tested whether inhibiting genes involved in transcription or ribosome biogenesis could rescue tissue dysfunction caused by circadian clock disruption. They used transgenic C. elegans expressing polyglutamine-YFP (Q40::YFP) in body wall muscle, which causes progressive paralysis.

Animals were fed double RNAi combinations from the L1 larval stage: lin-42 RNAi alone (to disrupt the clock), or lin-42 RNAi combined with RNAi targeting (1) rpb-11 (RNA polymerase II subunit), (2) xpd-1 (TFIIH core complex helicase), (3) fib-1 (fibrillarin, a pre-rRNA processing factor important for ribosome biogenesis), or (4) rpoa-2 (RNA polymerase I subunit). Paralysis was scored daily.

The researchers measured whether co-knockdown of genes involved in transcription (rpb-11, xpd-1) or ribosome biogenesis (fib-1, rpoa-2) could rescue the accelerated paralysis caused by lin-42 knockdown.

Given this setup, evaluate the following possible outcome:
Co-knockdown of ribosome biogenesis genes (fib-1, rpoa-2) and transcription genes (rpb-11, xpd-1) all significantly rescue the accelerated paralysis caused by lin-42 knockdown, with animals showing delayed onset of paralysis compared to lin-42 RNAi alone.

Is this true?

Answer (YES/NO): YES